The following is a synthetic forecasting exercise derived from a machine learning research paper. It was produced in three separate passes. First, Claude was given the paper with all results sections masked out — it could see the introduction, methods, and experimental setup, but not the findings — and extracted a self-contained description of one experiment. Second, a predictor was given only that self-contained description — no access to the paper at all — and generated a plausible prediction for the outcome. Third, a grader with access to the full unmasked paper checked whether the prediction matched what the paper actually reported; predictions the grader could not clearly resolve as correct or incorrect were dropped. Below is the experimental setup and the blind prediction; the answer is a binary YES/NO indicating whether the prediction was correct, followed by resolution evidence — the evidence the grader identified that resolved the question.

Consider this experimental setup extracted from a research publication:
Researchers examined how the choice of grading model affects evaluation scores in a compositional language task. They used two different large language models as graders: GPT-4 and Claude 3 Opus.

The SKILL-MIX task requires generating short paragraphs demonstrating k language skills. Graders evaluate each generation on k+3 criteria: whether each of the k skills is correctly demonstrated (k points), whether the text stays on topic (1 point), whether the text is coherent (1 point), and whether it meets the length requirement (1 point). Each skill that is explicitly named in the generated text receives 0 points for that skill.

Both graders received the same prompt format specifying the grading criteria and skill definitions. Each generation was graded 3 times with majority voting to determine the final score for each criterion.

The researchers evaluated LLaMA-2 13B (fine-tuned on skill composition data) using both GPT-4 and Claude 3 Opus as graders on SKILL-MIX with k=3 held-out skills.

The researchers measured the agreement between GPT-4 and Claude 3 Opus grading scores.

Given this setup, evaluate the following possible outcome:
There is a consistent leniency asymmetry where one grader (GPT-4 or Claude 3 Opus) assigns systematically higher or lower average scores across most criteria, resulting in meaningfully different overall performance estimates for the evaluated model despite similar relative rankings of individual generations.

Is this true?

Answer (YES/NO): YES